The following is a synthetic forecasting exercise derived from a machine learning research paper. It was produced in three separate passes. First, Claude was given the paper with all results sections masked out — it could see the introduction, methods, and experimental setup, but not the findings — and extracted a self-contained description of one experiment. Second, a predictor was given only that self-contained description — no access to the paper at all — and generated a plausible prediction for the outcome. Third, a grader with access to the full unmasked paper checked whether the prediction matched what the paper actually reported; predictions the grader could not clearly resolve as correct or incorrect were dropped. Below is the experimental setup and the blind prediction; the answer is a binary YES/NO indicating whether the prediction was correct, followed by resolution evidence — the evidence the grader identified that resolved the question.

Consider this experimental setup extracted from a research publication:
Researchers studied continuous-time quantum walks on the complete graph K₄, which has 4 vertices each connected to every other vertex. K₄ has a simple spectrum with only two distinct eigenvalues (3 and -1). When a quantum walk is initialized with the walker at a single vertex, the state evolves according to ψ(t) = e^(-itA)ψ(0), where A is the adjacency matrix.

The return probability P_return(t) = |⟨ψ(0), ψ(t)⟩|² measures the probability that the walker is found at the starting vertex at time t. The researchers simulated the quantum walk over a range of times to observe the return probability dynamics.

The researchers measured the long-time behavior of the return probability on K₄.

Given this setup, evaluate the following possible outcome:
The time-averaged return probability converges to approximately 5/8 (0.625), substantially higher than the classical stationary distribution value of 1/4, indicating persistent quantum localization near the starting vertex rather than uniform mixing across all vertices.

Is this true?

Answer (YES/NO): NO